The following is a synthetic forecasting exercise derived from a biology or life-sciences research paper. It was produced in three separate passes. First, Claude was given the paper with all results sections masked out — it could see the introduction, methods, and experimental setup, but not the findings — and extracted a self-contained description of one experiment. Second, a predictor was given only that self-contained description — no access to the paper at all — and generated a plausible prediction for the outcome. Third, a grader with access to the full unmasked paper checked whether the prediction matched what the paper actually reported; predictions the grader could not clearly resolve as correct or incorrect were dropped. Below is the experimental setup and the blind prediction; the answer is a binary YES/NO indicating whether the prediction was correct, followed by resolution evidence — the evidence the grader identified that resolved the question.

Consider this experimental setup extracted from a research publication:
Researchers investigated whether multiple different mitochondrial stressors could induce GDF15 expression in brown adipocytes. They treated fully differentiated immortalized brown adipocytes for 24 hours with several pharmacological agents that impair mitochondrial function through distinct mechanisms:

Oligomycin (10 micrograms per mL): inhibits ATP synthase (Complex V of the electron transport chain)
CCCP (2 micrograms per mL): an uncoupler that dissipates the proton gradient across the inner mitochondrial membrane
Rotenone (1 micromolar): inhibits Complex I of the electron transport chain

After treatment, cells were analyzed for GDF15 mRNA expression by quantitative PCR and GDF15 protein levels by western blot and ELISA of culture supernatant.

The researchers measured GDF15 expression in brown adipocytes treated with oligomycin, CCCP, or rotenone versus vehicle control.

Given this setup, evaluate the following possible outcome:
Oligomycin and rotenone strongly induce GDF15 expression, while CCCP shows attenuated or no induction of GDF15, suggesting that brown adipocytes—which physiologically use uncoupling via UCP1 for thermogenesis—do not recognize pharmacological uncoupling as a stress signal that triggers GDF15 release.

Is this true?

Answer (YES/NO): NO